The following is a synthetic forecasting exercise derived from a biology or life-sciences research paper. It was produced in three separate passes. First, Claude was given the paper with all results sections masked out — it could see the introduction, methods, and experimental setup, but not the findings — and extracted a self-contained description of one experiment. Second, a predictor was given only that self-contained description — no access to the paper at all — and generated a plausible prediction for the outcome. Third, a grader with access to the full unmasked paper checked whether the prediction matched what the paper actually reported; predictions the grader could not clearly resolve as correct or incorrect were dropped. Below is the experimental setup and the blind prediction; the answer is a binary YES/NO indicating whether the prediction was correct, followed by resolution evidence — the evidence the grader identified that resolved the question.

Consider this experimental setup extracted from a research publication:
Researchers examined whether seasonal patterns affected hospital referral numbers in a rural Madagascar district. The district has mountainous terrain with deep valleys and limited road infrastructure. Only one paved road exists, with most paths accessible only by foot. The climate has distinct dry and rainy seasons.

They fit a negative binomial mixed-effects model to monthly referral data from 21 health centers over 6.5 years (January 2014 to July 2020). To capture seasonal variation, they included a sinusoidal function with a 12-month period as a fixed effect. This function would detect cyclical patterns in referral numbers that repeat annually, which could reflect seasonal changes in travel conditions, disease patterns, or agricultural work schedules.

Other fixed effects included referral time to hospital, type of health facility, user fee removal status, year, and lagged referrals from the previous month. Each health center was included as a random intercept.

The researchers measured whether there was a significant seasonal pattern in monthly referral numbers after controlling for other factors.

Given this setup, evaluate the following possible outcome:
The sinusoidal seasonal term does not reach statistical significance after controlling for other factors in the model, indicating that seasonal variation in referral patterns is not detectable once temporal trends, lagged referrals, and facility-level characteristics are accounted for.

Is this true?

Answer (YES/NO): YES